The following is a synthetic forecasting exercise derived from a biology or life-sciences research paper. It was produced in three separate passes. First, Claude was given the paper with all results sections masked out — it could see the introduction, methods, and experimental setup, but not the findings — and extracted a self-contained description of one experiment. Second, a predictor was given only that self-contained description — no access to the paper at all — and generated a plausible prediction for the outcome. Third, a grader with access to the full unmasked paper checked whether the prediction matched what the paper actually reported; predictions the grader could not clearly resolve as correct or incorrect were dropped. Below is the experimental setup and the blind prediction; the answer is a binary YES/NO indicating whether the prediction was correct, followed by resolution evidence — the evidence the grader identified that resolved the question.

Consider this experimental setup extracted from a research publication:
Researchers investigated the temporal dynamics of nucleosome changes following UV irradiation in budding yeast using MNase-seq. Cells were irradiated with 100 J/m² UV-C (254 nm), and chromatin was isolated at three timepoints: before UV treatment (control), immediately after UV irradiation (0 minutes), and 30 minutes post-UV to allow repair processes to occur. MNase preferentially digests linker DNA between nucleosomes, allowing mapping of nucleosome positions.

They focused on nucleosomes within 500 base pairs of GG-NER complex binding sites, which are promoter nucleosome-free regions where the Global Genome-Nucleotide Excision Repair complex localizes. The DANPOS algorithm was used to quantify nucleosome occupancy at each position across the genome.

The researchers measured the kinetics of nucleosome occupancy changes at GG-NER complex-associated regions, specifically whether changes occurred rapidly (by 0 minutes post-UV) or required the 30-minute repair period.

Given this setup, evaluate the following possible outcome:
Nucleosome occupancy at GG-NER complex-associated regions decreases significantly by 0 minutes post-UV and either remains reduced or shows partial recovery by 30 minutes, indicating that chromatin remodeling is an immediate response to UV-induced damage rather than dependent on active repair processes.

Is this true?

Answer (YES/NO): NO